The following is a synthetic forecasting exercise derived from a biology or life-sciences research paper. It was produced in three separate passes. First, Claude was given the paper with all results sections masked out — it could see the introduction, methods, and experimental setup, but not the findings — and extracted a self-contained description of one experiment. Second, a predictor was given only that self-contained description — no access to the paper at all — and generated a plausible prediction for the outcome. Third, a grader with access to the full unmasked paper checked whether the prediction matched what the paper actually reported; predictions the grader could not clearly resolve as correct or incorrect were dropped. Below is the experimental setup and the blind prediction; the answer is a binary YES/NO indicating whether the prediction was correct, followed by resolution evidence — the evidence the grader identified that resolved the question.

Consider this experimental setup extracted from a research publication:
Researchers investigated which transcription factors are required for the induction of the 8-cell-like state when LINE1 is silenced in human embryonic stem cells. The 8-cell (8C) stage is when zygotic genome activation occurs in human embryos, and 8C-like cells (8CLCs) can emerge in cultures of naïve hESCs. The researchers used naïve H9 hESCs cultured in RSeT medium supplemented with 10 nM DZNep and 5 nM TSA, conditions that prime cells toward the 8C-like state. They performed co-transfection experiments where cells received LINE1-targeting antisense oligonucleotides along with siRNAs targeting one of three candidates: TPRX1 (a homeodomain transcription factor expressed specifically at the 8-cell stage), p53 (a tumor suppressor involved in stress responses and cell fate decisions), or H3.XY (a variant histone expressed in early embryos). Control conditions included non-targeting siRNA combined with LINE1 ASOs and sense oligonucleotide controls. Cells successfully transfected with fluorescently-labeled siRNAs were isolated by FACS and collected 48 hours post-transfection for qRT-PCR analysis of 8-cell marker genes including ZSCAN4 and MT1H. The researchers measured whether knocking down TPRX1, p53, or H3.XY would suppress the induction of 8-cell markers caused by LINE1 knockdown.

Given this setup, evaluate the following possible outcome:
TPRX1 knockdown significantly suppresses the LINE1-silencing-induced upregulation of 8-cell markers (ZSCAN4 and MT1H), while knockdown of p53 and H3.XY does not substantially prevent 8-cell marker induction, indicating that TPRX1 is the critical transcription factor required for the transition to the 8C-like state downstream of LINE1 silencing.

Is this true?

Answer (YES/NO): YES